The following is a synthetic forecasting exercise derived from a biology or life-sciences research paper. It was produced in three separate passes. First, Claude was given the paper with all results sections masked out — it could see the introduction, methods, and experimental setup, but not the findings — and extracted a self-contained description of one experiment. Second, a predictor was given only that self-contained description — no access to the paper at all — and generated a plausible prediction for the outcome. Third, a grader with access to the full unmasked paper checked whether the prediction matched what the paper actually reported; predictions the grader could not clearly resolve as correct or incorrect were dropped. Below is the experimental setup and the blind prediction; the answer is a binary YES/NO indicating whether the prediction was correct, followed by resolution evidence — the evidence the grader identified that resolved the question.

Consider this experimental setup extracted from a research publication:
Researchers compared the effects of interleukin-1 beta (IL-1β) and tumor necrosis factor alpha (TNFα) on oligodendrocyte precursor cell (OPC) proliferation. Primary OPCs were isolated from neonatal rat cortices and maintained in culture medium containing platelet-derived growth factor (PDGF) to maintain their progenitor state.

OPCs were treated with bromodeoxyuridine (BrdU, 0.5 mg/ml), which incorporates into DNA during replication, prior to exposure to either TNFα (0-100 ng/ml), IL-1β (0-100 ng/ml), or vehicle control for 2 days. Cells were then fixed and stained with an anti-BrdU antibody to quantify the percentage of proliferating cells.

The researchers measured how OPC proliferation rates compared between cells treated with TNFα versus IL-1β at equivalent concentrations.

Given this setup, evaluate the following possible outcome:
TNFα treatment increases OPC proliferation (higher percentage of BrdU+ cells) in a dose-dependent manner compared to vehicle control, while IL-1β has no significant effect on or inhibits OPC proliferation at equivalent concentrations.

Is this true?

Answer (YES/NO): NO